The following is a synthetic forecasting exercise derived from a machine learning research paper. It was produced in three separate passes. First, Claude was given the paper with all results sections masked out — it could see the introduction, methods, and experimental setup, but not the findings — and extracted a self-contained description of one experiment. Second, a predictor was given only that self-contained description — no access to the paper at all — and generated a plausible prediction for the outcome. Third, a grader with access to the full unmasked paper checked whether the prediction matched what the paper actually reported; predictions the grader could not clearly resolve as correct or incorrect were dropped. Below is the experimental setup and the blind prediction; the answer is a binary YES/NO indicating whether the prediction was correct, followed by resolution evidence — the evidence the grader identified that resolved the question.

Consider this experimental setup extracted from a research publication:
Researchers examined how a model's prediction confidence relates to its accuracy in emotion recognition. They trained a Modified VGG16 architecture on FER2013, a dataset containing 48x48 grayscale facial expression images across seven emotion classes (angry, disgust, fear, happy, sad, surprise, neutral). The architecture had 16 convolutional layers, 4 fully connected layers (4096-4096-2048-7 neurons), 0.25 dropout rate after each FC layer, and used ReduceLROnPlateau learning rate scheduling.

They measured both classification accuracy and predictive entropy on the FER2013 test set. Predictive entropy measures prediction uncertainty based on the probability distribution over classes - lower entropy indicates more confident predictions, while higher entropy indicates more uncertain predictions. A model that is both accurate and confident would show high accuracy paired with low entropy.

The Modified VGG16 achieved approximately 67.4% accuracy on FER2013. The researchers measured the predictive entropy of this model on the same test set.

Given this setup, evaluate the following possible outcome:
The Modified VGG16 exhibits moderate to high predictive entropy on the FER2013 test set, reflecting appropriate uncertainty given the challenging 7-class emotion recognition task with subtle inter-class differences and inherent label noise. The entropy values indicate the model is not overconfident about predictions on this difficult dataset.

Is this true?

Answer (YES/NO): NO